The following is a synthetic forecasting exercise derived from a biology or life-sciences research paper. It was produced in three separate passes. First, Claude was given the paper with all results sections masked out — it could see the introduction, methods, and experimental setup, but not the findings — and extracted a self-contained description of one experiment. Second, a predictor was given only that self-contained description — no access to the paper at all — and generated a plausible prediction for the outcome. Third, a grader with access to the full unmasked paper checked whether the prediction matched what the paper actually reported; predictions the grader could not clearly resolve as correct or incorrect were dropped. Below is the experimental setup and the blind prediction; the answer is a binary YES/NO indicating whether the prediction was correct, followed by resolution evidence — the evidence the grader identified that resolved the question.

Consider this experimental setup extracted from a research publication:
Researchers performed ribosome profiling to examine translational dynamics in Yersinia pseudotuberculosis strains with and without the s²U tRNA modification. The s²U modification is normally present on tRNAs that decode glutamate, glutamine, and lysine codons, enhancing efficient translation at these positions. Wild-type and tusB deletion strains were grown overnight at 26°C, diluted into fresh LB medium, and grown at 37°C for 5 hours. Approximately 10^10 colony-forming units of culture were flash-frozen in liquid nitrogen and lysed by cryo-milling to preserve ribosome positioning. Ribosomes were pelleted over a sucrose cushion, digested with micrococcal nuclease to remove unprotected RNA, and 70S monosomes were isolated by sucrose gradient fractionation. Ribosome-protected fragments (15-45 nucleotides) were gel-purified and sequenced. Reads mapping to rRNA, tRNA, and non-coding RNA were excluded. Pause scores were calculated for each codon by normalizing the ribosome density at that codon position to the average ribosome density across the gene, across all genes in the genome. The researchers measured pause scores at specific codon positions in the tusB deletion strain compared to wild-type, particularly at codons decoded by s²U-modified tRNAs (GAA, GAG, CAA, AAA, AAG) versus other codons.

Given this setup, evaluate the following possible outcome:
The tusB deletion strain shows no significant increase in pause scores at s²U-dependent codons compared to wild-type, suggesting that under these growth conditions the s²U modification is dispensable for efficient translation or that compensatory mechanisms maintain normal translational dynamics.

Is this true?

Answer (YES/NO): NO